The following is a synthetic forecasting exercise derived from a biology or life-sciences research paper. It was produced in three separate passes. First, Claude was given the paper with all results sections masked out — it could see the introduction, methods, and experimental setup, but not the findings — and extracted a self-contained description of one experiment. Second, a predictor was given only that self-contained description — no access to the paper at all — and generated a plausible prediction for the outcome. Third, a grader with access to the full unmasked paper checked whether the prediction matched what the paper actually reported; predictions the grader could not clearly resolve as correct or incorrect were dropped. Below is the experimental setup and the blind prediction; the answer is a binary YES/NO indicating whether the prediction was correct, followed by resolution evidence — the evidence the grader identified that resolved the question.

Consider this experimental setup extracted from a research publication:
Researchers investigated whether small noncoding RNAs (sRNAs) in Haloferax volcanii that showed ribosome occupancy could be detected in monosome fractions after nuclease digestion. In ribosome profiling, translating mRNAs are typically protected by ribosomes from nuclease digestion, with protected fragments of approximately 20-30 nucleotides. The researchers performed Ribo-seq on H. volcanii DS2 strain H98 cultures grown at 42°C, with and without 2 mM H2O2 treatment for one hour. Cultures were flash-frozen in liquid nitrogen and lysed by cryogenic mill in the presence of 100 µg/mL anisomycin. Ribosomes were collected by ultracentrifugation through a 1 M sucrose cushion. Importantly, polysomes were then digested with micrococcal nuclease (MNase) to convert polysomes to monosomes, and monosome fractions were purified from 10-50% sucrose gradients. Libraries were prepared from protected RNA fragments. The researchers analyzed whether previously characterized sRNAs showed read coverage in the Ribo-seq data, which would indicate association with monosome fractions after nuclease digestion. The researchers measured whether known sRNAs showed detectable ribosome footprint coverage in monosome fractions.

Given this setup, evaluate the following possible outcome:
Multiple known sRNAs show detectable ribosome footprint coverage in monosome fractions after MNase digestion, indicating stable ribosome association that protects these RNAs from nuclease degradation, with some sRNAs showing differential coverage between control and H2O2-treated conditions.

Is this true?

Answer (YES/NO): YES